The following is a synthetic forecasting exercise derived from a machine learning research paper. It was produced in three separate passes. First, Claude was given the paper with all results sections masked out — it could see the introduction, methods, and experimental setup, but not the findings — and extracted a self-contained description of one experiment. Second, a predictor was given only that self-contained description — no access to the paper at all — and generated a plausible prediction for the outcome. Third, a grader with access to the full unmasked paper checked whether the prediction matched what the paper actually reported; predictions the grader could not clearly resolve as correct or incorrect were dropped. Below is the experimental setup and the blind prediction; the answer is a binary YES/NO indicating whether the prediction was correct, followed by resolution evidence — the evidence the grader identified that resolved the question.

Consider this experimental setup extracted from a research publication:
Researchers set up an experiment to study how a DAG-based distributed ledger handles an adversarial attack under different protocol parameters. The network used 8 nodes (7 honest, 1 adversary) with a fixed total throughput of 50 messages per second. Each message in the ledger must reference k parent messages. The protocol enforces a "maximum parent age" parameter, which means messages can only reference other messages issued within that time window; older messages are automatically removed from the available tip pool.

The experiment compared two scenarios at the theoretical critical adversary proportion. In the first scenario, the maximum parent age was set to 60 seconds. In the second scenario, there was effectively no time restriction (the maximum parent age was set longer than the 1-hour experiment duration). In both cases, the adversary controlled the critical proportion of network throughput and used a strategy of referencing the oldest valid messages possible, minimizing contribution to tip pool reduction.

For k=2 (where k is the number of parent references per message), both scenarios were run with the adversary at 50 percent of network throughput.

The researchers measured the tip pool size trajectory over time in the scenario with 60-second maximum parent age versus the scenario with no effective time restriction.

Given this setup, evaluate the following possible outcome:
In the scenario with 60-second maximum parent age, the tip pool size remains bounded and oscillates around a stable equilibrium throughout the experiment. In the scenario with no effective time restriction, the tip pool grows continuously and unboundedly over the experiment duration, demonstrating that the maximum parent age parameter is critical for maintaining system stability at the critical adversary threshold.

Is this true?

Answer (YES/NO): NO